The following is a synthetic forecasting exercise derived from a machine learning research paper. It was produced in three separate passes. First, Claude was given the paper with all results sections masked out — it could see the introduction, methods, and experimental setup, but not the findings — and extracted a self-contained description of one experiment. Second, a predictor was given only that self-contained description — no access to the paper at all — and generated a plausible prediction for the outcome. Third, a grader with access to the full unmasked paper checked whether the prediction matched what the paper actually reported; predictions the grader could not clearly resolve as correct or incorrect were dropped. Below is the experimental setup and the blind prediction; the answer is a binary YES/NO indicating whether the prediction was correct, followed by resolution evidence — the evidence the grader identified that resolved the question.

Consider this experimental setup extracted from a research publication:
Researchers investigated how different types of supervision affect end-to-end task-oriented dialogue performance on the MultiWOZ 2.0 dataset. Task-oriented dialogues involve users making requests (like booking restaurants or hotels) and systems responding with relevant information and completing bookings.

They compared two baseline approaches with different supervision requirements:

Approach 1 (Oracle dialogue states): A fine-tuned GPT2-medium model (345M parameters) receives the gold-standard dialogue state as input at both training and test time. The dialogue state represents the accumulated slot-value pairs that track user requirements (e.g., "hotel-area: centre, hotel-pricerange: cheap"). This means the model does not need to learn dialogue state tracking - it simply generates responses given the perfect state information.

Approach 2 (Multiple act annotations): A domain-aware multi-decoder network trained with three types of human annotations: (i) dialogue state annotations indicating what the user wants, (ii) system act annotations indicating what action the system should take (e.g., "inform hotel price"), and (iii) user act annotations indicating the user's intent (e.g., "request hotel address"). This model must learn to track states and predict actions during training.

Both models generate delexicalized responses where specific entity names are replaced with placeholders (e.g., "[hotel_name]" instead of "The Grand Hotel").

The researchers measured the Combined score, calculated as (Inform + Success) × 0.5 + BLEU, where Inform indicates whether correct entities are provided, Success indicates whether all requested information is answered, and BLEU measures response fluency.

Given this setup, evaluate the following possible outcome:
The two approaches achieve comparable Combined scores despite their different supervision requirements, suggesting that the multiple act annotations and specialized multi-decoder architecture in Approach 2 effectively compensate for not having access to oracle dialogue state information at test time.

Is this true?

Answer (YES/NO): NO